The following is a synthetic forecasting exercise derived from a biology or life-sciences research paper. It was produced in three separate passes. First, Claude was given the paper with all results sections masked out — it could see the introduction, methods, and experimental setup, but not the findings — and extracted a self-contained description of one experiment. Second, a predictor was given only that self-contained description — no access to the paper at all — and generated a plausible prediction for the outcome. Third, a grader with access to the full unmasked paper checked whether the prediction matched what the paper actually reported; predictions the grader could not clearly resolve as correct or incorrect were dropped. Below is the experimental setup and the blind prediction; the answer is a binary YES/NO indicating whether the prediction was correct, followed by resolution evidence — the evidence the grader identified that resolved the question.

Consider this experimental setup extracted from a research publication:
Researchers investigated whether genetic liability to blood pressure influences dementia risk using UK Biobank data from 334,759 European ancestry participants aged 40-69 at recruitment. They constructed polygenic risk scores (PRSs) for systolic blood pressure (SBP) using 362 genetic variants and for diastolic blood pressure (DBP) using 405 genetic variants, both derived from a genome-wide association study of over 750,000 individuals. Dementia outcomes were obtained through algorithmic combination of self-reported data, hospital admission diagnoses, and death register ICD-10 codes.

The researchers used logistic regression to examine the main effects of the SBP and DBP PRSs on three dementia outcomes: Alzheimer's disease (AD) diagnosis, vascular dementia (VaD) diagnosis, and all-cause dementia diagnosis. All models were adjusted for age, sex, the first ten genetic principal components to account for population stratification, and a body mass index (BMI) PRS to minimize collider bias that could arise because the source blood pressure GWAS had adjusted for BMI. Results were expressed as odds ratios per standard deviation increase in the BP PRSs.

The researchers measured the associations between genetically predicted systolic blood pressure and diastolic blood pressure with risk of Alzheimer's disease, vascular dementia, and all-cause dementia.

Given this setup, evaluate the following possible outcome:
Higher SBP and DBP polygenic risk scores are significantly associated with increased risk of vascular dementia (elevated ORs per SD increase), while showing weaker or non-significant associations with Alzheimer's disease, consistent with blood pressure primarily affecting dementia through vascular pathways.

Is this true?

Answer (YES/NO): NO